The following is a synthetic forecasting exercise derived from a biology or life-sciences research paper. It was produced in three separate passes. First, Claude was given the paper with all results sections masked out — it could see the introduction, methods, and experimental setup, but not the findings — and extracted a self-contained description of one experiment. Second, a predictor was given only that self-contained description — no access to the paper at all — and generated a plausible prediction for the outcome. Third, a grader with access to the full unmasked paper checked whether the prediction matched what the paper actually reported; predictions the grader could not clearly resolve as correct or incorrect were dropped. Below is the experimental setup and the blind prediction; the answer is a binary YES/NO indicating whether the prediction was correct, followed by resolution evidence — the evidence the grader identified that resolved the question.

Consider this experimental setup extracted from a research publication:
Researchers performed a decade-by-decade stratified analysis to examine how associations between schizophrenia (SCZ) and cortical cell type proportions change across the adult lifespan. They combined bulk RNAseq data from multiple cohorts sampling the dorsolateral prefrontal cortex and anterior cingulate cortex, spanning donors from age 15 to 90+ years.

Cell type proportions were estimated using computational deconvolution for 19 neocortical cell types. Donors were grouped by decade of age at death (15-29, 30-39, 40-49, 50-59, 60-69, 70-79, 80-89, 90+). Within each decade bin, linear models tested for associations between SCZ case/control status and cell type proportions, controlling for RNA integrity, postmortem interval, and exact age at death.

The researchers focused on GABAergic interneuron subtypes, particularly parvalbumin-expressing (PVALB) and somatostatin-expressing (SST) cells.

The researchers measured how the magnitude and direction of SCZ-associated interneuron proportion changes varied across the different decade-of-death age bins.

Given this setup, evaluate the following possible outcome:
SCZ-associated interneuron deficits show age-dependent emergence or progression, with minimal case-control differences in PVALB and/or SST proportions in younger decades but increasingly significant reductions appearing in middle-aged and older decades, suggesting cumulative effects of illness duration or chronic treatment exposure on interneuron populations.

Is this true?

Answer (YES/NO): NO